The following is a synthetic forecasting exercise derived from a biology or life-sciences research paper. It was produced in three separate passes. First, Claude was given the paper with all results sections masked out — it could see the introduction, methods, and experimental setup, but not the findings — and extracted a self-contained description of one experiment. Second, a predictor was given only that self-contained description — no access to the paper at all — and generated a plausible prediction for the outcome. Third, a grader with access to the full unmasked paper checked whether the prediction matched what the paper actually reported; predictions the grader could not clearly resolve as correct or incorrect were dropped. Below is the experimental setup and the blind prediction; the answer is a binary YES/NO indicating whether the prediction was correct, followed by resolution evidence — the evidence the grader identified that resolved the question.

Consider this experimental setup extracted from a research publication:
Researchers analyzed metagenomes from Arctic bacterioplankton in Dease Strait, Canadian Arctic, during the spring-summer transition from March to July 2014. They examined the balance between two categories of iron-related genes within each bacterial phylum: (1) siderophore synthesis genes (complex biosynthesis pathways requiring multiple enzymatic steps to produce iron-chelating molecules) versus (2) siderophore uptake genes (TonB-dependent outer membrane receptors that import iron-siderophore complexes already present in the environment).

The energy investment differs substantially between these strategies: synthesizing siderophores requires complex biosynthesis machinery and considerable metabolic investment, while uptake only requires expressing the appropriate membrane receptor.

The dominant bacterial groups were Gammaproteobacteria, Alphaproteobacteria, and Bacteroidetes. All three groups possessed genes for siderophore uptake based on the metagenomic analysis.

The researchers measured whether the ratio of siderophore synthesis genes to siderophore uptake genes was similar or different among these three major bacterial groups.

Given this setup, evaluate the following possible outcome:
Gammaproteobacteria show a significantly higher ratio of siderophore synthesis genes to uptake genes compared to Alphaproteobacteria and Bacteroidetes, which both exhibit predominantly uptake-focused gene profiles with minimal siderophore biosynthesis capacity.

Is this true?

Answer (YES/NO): NO